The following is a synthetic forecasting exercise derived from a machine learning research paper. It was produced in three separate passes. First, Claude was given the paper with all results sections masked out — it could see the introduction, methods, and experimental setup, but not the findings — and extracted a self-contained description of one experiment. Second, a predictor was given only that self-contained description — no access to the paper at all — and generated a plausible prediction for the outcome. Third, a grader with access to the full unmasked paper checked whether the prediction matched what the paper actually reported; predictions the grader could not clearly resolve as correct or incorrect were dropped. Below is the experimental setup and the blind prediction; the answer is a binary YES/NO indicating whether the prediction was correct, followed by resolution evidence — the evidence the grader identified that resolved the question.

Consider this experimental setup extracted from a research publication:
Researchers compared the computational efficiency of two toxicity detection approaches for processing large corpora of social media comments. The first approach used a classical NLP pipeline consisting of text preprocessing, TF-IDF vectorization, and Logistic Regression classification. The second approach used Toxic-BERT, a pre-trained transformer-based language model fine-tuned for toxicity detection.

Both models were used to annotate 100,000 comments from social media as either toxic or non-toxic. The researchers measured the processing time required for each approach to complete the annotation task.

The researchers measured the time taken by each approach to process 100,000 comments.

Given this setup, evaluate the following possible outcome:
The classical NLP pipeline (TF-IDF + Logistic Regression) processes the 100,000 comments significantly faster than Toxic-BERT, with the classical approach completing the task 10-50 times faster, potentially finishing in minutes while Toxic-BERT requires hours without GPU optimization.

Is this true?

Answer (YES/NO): NO